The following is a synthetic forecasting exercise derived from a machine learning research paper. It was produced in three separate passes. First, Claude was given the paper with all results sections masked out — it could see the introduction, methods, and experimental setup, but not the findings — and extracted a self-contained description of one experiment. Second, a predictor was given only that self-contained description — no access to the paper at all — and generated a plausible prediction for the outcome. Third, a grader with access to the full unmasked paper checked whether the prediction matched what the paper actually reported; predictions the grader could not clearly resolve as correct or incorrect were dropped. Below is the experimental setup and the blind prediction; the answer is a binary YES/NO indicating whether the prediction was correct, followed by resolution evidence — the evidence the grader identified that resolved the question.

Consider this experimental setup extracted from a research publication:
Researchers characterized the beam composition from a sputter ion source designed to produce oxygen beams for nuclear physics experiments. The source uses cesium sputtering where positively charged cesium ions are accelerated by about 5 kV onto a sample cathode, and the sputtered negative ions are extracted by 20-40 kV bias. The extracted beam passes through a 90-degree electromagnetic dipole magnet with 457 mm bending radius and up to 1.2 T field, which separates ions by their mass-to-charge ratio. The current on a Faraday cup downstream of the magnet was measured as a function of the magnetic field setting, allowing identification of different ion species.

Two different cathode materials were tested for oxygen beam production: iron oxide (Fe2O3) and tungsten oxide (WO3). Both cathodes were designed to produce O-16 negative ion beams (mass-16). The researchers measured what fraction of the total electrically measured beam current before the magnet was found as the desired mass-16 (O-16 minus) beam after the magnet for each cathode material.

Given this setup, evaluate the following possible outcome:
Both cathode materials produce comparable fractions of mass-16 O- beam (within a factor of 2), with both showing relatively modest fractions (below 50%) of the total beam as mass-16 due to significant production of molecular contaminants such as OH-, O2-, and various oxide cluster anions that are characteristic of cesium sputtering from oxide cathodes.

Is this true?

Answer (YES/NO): NO